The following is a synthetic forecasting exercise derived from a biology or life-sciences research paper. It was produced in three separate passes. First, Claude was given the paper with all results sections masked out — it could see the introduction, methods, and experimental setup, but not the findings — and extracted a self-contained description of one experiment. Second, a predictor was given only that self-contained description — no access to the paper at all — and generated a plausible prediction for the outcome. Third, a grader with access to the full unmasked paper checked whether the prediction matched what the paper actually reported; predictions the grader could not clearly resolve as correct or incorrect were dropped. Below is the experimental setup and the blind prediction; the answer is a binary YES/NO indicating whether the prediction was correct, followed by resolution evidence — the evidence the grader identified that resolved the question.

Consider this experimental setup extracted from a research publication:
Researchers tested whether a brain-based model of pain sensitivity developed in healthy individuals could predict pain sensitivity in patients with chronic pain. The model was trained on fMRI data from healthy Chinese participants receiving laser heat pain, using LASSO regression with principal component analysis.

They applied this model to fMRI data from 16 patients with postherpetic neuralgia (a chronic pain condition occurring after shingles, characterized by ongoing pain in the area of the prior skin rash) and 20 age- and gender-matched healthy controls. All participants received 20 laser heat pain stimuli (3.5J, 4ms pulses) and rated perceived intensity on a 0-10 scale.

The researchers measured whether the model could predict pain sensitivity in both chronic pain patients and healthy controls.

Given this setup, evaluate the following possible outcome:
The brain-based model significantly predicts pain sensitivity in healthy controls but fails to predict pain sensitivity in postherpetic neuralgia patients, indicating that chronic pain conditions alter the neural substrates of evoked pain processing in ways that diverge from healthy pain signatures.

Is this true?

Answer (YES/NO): NO